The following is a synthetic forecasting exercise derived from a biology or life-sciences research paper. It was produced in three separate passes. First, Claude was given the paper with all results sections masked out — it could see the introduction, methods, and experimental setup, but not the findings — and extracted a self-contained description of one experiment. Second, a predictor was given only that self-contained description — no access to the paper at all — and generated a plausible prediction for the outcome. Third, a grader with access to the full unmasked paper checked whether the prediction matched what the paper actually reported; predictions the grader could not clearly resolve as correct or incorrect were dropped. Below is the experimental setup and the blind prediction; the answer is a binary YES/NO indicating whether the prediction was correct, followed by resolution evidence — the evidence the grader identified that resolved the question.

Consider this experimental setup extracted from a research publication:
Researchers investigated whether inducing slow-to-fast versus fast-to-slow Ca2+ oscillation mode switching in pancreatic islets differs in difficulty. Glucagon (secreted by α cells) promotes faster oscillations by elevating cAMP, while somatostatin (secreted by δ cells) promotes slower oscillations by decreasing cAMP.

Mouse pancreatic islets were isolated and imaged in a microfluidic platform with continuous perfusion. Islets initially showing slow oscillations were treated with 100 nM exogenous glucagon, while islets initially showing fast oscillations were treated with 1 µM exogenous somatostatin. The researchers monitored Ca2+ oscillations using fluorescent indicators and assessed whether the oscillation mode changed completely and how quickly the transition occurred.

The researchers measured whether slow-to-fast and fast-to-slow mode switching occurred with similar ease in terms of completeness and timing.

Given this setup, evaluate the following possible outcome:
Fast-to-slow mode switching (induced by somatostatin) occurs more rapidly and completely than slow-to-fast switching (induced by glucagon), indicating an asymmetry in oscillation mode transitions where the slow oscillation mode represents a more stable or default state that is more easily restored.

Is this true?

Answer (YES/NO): NO